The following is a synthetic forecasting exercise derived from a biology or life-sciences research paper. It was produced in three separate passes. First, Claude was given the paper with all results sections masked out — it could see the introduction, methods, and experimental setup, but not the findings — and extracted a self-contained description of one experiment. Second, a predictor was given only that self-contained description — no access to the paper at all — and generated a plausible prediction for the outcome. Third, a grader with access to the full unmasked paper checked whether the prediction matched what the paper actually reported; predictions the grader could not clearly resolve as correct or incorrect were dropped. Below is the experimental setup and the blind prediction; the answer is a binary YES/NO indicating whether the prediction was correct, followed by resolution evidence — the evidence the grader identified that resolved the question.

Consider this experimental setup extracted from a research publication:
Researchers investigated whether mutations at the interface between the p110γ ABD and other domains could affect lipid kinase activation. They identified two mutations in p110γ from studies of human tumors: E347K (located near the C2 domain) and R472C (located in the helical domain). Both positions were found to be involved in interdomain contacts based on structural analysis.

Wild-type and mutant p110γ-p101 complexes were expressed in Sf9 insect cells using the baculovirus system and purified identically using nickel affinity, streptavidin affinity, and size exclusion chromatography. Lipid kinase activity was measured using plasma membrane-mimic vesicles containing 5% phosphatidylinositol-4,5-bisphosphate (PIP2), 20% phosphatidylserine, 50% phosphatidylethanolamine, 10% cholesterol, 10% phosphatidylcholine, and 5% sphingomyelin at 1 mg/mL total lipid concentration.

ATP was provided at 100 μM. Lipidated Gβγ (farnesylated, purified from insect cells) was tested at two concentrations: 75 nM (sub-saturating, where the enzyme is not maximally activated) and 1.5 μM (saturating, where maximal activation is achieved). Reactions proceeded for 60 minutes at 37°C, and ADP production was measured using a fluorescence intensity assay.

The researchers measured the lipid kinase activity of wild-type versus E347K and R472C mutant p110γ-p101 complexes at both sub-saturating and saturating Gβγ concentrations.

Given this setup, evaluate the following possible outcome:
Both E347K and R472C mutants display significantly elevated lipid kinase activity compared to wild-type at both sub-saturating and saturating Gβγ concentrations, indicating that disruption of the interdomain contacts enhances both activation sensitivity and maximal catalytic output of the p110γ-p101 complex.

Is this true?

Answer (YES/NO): YES